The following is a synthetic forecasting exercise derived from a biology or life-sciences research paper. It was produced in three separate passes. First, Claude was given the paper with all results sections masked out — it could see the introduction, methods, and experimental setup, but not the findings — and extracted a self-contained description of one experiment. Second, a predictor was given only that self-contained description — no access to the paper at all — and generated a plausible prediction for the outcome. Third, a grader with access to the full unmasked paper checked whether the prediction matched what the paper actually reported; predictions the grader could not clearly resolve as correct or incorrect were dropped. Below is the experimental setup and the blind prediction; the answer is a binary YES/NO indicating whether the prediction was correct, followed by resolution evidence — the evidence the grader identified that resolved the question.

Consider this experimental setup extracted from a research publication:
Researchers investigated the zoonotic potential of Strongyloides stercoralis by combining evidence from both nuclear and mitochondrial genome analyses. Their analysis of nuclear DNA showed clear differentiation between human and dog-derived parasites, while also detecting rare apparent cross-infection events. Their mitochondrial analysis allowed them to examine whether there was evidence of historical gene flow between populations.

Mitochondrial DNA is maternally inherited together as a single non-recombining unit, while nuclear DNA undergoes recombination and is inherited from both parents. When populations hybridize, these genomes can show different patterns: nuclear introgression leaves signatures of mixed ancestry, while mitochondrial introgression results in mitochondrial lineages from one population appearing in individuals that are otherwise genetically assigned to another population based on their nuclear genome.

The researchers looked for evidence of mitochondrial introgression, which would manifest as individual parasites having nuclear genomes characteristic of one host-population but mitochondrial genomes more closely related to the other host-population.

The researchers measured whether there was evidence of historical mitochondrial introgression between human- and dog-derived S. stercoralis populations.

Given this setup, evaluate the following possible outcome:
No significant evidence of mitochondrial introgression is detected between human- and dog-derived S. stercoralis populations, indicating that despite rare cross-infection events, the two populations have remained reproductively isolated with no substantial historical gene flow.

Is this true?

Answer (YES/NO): NO